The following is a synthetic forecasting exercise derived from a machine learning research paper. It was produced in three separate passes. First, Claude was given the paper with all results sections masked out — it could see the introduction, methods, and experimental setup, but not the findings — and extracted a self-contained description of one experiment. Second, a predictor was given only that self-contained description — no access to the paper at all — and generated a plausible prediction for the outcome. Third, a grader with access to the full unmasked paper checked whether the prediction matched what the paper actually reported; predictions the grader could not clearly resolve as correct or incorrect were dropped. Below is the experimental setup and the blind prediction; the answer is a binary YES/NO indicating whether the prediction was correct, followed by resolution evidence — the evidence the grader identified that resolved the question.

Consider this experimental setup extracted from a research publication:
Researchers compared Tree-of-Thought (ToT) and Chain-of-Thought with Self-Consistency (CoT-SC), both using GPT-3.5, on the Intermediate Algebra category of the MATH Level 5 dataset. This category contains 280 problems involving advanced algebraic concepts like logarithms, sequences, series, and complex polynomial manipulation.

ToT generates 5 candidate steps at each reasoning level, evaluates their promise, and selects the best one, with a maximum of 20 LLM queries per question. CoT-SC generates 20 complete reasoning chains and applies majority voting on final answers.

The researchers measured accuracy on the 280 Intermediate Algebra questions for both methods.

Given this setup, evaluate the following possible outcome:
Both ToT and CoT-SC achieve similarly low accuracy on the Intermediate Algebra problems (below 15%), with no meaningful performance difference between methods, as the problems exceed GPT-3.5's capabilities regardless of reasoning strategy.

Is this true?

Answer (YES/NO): YES